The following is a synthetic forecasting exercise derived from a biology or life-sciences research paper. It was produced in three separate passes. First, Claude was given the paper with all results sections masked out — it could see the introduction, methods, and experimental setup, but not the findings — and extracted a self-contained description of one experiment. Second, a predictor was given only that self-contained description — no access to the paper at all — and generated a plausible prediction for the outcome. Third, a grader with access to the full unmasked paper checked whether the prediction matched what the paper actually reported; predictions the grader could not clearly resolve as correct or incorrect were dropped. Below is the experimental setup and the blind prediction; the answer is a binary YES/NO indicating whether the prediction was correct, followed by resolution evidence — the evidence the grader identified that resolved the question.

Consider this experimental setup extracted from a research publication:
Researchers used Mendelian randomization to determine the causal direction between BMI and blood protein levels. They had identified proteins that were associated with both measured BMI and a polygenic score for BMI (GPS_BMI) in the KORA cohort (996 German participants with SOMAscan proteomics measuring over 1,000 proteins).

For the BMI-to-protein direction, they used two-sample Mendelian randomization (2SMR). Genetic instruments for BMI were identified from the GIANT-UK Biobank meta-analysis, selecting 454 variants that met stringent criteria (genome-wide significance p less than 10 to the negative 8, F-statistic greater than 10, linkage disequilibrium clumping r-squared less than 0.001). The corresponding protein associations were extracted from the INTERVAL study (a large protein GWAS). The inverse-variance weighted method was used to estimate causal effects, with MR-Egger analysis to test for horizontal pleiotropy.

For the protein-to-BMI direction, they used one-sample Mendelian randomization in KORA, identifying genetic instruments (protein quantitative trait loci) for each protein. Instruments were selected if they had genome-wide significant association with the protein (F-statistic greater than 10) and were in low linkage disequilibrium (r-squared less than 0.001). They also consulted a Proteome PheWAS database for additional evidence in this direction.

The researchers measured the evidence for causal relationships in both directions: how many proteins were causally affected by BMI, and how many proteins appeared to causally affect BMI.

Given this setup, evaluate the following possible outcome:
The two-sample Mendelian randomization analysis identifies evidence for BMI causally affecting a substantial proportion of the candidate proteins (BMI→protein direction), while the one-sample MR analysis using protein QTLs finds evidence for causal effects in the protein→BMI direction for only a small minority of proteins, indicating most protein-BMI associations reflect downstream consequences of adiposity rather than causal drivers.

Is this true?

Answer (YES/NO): NO